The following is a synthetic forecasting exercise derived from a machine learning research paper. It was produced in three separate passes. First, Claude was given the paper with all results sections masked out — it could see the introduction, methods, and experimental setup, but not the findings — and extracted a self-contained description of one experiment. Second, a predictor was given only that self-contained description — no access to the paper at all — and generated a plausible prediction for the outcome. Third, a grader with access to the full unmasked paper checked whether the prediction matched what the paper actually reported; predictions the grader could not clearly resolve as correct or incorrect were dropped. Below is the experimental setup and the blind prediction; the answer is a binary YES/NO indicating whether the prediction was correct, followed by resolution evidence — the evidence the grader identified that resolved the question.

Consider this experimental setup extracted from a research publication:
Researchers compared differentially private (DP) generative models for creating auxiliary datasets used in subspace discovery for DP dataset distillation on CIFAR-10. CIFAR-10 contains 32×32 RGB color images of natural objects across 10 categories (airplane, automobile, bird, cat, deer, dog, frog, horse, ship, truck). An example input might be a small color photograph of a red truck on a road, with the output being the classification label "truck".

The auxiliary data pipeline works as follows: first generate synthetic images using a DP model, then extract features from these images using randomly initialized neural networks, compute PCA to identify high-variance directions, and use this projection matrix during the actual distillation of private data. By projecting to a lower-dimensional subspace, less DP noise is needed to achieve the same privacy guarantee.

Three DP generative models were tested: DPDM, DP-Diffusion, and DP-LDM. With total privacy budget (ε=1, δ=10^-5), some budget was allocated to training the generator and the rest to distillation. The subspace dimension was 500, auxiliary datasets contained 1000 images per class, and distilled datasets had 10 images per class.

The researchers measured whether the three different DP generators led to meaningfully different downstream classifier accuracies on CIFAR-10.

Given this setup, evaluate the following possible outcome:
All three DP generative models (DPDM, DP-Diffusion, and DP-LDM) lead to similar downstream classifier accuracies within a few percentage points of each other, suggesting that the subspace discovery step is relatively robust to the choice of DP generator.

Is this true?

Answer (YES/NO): YES